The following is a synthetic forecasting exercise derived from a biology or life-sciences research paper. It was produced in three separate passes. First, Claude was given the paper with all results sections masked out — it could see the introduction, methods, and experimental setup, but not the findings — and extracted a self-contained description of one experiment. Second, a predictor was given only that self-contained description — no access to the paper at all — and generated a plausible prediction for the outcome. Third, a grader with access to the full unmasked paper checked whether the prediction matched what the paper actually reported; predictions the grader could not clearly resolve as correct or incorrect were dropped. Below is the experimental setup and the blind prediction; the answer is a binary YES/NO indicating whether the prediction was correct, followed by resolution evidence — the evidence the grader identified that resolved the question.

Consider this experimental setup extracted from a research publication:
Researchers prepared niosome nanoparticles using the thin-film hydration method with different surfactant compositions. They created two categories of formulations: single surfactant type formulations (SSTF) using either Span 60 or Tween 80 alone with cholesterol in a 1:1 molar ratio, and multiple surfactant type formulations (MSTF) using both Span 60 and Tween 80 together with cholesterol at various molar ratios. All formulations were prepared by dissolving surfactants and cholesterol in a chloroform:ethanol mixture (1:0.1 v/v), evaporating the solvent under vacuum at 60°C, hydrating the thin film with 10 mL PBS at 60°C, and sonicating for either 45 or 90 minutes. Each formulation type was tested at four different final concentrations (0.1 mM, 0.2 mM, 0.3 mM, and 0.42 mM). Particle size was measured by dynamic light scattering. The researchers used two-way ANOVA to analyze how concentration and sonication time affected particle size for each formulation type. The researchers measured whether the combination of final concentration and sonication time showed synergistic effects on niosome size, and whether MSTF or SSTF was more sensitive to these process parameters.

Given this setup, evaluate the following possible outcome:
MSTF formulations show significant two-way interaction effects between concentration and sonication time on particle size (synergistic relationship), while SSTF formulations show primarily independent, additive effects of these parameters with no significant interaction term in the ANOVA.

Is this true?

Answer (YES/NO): NO